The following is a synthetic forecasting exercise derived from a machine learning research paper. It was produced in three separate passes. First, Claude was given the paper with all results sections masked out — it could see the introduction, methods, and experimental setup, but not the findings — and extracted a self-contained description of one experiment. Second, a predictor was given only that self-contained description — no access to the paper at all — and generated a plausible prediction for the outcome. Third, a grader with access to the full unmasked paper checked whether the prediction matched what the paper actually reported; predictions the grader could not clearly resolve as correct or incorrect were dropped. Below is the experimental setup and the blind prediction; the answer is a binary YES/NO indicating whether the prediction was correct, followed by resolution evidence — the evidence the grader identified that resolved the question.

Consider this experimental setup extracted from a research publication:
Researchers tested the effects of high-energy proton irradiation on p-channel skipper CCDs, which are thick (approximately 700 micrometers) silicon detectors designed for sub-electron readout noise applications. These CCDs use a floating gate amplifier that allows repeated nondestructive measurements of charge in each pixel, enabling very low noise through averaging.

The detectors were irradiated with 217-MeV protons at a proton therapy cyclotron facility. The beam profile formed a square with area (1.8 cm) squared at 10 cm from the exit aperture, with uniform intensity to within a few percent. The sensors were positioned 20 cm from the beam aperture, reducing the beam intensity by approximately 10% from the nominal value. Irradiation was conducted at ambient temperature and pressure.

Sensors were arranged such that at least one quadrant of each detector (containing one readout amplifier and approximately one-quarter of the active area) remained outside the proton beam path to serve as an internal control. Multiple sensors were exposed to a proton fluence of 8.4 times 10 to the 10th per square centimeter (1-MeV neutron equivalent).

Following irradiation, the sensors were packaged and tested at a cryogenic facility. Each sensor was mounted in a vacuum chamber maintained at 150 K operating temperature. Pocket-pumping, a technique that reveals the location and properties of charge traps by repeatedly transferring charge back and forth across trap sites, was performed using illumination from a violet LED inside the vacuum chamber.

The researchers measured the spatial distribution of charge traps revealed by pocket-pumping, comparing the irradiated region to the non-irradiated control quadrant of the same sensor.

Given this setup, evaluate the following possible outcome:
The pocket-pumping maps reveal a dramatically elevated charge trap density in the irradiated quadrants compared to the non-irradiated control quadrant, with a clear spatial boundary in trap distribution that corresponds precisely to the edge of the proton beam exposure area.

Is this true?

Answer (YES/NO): NO